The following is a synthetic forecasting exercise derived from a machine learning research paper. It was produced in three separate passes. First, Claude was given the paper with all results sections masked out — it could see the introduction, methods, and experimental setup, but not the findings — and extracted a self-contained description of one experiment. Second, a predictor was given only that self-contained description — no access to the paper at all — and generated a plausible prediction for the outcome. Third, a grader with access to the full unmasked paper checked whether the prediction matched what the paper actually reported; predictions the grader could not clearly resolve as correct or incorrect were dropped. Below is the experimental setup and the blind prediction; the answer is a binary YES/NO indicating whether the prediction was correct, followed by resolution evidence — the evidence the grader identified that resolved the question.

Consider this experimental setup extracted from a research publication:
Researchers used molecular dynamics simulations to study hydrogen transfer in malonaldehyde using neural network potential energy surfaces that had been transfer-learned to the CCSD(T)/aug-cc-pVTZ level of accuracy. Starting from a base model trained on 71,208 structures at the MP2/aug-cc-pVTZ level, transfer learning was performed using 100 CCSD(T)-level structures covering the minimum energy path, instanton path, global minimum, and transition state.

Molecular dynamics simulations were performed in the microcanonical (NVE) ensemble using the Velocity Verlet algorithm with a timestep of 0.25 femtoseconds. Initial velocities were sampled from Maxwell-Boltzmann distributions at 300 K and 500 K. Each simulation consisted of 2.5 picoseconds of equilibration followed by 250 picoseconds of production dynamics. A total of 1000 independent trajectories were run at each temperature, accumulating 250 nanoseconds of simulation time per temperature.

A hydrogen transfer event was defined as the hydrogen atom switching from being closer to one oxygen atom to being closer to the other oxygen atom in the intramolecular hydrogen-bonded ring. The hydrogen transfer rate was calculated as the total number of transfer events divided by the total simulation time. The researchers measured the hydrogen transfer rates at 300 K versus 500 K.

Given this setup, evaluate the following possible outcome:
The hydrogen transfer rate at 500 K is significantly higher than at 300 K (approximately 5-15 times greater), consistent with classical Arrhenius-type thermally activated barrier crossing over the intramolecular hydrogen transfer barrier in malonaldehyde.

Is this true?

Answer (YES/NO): NO